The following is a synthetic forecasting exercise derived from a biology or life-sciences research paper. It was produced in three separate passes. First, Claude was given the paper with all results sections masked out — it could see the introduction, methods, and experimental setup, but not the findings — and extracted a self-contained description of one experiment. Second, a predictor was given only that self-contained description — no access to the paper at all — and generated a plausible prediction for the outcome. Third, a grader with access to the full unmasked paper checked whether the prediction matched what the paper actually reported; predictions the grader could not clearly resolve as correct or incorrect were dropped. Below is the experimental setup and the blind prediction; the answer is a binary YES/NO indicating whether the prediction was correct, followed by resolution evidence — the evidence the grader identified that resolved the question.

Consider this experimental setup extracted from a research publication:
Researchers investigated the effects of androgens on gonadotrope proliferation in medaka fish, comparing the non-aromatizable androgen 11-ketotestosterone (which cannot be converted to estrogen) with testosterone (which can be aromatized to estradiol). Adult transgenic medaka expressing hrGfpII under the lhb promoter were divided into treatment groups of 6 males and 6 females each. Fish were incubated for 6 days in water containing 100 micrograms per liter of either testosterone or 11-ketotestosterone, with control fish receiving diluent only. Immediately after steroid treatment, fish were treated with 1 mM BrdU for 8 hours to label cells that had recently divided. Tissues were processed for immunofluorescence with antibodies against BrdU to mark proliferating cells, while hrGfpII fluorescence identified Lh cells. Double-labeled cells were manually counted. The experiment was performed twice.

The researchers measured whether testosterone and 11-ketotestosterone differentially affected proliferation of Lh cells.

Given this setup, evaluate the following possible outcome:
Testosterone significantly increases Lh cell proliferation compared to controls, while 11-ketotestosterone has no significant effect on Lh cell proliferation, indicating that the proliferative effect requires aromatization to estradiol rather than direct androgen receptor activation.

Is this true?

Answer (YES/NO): YES